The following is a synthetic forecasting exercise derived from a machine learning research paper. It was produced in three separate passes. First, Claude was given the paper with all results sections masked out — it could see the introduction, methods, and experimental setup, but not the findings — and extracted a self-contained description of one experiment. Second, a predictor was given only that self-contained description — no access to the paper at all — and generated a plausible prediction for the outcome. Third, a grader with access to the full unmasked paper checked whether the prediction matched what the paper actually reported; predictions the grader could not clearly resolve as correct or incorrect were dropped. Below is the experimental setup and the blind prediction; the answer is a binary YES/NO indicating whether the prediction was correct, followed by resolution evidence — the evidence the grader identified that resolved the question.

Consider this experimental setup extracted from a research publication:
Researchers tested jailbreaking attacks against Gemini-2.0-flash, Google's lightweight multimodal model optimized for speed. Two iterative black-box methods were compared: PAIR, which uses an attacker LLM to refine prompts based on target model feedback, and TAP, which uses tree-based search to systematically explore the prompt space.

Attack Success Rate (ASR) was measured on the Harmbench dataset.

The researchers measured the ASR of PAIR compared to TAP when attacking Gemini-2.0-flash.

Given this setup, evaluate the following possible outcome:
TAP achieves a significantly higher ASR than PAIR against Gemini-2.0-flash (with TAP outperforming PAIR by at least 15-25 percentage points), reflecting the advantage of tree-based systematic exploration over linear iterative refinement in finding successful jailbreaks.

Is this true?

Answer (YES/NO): NO